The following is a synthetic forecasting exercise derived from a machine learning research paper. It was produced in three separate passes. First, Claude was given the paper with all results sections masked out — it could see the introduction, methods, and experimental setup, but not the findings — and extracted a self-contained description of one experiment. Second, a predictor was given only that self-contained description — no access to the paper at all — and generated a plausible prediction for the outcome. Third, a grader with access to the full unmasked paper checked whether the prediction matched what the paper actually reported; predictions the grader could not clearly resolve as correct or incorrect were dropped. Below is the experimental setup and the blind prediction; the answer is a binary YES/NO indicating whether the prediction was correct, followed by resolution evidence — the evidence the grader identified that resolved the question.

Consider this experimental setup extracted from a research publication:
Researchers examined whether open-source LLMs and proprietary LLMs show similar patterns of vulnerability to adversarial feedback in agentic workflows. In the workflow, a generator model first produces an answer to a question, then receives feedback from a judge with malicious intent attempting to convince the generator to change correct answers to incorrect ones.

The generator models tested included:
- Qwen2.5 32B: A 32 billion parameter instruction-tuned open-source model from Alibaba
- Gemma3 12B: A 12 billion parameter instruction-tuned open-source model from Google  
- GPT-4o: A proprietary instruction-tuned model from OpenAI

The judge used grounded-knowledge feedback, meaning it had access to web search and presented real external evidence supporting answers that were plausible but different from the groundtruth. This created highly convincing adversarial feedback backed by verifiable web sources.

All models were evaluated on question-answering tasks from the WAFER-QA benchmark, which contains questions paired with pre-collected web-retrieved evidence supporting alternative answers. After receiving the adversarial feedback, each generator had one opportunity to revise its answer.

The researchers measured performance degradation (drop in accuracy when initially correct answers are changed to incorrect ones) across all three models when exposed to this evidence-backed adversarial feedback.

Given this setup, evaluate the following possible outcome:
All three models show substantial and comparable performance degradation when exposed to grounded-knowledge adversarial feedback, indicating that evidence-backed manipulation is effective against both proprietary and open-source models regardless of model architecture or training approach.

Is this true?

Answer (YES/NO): YES